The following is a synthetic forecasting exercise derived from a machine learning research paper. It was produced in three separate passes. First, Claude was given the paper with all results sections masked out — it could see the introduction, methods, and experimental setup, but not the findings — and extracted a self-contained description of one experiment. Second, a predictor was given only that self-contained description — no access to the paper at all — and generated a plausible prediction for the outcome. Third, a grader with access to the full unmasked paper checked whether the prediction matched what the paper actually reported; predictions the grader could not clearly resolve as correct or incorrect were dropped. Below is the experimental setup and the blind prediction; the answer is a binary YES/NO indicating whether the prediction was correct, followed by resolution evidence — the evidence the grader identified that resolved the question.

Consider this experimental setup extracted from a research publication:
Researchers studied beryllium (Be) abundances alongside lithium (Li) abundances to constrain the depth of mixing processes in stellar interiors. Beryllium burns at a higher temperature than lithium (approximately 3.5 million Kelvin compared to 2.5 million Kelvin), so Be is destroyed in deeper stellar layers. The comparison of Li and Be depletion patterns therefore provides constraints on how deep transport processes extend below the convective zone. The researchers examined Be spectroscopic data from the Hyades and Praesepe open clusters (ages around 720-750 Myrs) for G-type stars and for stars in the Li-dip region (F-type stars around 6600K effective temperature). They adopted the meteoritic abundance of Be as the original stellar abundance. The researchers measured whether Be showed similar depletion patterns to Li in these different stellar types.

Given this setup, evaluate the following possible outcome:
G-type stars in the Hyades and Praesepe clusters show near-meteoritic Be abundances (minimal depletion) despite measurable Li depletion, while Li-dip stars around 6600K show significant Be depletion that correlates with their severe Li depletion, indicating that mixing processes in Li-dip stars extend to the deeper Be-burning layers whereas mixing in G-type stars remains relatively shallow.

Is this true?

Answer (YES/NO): YES